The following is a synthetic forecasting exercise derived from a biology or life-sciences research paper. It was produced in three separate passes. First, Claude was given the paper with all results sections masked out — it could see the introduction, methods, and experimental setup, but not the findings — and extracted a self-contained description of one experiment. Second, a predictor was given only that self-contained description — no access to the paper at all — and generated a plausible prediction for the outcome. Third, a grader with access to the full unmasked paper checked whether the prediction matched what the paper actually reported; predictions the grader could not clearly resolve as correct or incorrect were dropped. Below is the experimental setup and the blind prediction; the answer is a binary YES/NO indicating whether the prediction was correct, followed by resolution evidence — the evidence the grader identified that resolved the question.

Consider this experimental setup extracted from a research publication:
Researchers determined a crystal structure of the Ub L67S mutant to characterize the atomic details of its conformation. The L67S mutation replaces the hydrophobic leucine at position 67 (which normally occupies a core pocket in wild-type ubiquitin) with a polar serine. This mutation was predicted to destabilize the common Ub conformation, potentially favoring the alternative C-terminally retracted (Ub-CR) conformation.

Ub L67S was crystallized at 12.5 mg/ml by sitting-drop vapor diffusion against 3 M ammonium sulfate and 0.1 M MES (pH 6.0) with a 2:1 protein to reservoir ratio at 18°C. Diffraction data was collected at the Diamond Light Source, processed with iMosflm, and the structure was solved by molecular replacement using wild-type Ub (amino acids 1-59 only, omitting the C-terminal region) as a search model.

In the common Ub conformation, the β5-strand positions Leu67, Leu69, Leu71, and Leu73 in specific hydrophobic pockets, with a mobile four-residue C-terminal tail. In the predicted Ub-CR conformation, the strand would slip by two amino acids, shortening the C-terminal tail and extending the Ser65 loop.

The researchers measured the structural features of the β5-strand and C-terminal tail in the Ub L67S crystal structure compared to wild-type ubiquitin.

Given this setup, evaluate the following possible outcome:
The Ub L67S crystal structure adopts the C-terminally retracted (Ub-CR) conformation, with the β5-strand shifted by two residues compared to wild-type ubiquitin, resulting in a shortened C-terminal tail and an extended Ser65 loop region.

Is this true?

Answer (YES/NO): YES